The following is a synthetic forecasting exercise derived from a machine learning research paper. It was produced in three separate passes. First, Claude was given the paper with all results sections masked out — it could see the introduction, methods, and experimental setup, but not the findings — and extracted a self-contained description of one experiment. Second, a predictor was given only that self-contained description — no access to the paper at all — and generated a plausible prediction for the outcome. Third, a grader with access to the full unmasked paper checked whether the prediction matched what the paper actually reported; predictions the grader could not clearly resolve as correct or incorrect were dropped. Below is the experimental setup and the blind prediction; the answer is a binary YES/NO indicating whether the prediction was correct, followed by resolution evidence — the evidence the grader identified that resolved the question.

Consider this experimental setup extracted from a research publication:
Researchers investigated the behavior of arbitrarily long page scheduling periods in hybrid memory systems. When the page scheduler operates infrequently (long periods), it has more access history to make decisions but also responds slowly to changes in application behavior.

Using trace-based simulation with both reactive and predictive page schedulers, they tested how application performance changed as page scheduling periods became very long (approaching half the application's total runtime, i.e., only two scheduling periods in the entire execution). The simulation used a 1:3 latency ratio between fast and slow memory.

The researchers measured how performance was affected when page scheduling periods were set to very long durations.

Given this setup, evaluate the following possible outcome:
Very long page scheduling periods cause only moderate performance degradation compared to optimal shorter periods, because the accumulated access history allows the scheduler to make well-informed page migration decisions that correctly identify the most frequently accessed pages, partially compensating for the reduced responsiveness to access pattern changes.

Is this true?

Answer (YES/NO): NO